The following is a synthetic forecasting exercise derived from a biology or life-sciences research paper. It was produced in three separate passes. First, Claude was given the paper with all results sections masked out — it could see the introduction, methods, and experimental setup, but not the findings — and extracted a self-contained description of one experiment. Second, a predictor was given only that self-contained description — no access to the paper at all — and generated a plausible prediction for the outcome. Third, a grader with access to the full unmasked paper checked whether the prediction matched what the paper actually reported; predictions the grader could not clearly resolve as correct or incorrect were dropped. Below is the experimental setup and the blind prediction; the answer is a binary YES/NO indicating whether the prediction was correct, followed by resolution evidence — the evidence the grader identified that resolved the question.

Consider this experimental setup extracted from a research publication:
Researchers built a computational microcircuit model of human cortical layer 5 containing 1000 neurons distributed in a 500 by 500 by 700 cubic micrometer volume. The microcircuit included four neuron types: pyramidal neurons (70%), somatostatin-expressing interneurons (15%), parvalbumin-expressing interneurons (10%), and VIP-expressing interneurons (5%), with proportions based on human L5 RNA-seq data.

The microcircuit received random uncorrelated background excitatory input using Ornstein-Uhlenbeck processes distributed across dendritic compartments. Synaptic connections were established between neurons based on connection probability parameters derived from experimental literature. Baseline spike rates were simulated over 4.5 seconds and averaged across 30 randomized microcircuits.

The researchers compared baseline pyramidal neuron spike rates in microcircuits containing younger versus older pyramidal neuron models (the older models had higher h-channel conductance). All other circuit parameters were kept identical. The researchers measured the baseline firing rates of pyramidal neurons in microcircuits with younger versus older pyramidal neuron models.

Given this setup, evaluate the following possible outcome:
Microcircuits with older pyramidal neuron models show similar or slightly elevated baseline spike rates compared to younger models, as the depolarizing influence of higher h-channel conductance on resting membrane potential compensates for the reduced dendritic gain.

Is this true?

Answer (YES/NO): NO